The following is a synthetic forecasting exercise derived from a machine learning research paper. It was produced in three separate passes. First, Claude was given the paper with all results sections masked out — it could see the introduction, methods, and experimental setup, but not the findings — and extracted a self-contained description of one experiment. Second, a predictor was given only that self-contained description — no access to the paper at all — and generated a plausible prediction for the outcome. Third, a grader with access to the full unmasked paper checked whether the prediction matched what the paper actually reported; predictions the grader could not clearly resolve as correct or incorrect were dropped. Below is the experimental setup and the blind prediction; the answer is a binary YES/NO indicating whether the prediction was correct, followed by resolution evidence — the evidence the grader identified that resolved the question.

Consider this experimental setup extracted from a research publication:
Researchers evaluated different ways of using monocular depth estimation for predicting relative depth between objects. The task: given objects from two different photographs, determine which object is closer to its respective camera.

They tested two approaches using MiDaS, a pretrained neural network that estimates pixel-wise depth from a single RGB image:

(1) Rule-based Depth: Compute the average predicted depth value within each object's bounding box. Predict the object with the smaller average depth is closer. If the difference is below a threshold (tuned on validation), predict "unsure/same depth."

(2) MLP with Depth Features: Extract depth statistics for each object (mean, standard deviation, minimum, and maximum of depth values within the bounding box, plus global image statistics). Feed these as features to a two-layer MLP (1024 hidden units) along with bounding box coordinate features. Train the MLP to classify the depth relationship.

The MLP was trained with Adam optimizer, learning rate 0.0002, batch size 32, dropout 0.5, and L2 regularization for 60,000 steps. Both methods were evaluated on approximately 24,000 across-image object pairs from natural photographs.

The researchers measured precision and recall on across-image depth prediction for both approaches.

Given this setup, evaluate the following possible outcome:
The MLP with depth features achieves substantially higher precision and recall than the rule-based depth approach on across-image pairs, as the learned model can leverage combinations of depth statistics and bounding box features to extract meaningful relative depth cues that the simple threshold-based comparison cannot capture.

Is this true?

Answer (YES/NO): NO